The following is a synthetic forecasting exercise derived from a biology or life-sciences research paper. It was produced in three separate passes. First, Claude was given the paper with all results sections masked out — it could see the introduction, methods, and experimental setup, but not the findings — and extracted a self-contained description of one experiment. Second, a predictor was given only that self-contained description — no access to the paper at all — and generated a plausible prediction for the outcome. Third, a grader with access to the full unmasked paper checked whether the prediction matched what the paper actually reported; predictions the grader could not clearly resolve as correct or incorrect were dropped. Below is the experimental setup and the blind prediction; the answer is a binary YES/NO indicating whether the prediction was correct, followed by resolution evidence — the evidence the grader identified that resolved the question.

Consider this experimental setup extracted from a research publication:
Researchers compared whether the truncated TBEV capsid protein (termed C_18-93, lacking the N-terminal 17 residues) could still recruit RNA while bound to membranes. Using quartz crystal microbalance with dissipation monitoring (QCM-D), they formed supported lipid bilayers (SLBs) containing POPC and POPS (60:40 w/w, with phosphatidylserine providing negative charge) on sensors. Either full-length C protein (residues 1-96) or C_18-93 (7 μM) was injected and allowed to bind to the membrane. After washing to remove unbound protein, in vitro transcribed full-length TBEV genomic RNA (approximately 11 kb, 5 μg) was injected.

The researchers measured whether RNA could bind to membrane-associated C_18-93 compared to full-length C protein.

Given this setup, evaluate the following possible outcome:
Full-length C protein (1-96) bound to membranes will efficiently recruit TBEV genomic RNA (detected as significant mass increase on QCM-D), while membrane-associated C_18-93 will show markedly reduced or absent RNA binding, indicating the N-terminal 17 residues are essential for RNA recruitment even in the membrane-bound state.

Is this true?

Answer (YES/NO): NO